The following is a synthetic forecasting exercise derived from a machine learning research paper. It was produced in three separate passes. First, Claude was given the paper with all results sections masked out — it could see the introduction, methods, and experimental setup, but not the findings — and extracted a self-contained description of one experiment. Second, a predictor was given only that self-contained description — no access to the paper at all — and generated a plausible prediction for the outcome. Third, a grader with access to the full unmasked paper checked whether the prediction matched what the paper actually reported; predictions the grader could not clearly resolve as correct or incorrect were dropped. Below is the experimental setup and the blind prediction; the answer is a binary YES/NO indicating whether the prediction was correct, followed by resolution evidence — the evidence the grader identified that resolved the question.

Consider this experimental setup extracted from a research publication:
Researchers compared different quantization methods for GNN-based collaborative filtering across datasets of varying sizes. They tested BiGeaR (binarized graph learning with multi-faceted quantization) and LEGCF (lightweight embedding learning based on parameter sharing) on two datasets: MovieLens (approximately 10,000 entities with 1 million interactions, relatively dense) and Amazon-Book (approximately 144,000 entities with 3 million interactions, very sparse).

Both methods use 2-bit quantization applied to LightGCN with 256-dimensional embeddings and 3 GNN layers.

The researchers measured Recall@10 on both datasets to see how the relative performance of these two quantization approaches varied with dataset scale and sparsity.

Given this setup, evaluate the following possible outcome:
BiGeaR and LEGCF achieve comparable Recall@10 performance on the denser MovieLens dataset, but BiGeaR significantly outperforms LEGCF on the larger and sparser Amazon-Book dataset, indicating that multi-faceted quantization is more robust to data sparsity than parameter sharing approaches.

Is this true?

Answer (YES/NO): NO